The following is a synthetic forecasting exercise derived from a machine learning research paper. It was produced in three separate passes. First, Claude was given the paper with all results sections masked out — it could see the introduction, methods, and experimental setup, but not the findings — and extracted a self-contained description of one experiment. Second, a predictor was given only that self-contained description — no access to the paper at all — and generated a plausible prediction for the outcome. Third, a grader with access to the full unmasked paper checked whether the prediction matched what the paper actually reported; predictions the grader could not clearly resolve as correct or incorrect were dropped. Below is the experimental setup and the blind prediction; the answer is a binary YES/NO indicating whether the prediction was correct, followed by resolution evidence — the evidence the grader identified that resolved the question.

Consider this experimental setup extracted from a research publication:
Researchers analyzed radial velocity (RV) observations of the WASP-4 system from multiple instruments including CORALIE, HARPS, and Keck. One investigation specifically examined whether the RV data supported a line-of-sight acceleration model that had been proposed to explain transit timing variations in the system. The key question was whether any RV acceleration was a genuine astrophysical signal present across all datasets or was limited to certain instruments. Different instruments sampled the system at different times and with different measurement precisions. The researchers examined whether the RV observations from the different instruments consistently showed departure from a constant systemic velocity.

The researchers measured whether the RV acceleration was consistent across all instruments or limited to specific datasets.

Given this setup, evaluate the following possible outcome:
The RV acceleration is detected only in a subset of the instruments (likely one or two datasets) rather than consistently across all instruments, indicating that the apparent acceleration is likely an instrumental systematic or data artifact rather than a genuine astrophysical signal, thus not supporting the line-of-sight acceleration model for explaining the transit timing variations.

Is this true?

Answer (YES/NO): YES